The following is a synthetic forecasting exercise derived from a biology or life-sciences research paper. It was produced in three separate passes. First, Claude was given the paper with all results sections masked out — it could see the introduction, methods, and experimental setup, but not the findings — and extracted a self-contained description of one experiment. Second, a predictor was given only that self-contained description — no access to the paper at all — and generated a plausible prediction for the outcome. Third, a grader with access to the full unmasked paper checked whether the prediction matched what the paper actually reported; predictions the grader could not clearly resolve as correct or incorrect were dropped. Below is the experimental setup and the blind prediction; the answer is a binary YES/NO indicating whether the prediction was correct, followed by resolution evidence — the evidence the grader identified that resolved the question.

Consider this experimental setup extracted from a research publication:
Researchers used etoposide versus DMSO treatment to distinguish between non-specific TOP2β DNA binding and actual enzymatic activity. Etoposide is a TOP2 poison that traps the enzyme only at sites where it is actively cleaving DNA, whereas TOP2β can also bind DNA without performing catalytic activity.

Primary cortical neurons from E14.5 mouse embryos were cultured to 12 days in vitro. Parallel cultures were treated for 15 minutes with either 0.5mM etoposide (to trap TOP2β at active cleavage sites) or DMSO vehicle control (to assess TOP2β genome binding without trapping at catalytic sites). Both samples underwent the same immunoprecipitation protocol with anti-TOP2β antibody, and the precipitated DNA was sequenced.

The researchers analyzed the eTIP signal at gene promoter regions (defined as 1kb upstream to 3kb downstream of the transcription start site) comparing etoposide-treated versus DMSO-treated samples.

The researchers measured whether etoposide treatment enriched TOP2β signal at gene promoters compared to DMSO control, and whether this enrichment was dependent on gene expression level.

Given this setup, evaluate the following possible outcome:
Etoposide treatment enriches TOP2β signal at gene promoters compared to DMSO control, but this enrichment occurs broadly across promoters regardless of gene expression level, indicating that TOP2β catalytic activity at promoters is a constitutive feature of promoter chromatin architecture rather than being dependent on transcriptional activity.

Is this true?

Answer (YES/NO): NO